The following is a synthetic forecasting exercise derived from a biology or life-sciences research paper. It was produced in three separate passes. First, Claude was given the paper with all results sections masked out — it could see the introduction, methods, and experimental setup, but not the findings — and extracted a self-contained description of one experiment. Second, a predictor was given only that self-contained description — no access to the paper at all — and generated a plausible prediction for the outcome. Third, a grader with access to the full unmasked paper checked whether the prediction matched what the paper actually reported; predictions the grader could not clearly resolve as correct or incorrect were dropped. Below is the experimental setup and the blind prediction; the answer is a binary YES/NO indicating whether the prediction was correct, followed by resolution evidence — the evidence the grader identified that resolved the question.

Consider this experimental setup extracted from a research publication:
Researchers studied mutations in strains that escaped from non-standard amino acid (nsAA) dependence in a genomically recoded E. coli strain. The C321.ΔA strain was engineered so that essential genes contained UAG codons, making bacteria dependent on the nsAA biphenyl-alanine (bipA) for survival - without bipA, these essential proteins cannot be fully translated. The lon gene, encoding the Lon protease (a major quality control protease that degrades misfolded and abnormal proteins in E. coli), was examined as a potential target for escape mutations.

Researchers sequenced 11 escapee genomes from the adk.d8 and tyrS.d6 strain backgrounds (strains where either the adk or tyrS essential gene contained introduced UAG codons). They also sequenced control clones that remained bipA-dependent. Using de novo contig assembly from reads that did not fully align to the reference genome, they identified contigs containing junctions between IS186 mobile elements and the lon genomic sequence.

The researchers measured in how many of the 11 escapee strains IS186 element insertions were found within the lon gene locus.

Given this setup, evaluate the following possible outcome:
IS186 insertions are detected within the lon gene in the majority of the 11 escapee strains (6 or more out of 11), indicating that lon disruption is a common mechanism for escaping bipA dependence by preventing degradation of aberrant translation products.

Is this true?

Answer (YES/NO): NO